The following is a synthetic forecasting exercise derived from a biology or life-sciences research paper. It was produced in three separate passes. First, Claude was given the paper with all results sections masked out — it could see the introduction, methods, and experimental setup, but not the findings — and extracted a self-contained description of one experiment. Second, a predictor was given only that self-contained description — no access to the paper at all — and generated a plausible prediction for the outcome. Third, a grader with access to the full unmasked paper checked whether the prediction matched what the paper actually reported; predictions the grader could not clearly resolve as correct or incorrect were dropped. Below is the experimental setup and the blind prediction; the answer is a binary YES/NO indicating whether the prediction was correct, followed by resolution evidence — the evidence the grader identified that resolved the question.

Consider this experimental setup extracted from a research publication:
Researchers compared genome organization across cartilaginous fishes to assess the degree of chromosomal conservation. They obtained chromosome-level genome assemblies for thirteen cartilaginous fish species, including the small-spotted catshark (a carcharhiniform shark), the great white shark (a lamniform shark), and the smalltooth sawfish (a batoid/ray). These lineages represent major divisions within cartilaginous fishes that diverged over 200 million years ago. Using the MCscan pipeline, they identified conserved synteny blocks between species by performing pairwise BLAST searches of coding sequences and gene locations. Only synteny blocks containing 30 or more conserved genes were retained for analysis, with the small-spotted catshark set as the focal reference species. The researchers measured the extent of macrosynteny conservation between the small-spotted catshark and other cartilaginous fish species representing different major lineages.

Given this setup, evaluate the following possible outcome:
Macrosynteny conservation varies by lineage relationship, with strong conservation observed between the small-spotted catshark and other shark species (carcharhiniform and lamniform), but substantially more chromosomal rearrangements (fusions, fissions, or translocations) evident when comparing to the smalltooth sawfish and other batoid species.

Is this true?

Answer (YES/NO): NO